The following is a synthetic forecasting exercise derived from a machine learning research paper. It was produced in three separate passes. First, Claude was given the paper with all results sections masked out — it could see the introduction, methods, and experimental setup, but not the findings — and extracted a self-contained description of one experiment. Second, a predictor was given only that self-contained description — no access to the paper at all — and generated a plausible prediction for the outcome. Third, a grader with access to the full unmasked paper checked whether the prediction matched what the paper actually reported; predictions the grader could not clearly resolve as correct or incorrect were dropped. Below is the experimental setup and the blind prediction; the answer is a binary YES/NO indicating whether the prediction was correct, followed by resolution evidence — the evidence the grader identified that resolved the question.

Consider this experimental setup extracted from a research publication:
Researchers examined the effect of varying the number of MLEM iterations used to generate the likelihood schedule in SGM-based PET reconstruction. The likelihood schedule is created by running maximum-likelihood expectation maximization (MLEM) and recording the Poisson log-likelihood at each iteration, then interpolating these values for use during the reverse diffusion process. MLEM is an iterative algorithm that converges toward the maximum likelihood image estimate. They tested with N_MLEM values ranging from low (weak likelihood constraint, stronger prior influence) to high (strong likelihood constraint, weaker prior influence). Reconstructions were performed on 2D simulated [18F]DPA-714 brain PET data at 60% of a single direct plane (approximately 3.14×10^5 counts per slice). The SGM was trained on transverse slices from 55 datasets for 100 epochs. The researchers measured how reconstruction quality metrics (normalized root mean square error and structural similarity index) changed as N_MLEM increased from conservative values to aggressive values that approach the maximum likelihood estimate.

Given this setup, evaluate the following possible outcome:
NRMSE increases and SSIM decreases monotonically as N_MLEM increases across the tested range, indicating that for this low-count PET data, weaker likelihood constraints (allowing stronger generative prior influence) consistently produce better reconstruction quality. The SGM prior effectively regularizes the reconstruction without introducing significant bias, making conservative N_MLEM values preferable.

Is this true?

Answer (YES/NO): NO